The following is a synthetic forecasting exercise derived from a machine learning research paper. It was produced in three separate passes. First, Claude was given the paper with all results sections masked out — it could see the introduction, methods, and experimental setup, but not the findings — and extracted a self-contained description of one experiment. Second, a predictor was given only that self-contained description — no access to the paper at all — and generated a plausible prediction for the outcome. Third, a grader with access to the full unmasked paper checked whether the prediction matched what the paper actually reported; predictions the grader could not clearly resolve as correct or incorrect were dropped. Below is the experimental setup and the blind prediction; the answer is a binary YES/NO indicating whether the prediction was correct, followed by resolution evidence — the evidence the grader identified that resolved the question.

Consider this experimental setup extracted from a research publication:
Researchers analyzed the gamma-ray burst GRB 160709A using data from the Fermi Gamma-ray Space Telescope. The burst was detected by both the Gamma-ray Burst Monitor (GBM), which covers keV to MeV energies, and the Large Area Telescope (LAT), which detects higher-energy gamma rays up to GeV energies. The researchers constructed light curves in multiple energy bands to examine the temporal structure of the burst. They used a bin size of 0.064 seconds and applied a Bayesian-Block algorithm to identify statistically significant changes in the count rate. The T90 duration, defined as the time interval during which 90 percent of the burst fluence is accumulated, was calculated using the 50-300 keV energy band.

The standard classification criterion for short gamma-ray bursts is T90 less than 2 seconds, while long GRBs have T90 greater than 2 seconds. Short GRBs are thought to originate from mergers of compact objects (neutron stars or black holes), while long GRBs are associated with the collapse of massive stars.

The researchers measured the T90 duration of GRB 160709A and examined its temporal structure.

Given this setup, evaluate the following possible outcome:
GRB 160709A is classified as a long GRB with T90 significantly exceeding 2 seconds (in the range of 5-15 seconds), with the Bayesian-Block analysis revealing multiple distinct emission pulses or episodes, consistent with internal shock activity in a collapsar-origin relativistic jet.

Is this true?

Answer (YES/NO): NO